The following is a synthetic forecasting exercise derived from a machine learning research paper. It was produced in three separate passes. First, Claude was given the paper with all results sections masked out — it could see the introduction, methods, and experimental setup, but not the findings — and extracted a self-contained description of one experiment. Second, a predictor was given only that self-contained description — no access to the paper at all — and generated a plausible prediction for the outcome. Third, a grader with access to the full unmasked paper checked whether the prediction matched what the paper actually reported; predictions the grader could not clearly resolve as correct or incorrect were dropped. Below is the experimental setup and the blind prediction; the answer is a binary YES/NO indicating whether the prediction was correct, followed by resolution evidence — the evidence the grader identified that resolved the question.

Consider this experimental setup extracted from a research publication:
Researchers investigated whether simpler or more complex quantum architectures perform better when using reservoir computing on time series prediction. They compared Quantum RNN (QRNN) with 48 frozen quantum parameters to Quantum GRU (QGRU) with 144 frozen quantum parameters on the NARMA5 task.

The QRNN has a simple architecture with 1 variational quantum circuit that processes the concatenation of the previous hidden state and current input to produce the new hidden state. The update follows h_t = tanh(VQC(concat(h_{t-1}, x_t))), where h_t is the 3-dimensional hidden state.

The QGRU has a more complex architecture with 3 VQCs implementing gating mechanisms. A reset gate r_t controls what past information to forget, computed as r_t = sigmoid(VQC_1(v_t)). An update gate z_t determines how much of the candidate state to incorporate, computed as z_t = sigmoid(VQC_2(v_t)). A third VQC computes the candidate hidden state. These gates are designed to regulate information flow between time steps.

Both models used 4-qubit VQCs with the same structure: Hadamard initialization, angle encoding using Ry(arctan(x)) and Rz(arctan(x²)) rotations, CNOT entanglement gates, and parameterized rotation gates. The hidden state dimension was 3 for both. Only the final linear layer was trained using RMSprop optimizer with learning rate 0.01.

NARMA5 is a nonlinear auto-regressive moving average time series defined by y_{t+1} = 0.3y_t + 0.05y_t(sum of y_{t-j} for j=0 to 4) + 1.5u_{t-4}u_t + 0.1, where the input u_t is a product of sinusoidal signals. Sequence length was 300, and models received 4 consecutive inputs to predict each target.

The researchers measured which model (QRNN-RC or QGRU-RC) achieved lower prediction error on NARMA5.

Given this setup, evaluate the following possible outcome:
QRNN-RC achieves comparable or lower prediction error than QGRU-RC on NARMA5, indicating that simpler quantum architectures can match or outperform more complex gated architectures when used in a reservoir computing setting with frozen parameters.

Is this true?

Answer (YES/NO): NO